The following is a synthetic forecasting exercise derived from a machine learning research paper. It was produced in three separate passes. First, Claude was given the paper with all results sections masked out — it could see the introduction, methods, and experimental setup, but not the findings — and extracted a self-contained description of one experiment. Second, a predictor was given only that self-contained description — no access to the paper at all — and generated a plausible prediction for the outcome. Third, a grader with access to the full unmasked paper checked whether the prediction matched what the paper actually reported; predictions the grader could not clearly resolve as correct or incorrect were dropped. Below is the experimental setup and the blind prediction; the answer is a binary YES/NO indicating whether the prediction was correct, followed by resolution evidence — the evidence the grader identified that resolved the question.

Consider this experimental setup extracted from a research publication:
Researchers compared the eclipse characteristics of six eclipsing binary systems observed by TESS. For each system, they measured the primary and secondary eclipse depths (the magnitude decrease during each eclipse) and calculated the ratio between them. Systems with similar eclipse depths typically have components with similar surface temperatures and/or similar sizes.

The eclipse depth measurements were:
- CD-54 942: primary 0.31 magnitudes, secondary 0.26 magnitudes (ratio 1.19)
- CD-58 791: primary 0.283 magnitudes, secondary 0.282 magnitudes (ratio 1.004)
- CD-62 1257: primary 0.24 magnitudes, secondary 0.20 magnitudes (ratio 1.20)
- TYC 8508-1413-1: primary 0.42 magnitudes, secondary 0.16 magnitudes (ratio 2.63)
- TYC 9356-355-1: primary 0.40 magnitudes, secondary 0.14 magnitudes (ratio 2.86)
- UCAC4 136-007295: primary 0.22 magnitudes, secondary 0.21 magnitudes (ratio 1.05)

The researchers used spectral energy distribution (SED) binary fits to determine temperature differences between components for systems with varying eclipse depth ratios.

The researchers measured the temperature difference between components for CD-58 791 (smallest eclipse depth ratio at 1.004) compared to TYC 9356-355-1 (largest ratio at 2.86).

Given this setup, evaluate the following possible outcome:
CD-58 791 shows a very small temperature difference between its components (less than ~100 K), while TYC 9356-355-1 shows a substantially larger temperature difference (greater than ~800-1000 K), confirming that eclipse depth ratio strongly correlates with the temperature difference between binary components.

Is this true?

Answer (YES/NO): YES